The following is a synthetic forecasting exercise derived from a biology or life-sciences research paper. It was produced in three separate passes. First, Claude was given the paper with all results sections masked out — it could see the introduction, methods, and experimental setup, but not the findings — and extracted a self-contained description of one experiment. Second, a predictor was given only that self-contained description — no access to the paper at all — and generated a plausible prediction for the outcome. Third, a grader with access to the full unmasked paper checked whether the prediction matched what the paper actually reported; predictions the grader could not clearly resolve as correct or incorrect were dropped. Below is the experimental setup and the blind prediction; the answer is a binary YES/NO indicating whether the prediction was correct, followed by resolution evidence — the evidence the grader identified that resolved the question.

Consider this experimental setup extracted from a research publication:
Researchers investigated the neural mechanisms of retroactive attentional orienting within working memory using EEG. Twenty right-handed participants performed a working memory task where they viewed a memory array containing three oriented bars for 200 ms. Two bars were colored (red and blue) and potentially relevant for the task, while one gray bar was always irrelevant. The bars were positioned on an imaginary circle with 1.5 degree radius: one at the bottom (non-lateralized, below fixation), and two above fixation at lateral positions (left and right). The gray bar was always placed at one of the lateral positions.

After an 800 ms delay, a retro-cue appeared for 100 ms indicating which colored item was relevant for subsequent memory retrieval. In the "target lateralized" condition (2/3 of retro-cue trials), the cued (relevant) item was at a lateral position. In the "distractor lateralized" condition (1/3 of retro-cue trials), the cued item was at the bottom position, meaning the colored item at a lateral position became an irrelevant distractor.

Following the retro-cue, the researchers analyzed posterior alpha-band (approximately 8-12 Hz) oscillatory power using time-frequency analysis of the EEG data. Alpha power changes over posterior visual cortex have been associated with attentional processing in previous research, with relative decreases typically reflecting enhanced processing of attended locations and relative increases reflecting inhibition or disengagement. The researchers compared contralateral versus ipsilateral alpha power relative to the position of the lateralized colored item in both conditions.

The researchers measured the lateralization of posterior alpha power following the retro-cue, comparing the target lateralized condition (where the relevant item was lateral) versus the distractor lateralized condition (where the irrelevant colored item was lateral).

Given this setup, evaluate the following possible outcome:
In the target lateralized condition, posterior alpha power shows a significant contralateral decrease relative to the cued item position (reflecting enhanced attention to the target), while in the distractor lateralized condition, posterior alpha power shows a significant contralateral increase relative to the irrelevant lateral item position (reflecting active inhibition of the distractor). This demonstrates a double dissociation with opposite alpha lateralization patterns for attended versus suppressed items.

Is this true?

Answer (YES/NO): NO